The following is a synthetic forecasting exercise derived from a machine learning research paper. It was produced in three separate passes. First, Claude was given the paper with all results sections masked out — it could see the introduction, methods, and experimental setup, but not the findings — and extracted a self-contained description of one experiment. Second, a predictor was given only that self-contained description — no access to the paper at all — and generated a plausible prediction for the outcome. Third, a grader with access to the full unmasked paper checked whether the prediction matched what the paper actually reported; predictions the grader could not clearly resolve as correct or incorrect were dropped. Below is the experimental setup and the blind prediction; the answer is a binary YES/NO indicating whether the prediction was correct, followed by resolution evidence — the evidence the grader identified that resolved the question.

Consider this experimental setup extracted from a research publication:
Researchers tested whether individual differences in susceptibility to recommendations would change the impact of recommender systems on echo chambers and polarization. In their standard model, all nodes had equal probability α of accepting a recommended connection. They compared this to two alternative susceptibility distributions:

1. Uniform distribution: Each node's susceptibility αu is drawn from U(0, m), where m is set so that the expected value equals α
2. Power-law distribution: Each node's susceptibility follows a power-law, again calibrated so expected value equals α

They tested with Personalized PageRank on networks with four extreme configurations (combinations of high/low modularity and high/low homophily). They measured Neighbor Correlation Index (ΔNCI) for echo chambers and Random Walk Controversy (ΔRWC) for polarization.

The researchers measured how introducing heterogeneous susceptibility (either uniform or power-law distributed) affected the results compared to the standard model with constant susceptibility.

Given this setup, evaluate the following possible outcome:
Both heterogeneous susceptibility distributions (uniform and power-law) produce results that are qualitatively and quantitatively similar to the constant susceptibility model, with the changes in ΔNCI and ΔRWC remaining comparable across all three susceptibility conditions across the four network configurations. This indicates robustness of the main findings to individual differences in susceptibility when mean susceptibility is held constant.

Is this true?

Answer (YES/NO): YES